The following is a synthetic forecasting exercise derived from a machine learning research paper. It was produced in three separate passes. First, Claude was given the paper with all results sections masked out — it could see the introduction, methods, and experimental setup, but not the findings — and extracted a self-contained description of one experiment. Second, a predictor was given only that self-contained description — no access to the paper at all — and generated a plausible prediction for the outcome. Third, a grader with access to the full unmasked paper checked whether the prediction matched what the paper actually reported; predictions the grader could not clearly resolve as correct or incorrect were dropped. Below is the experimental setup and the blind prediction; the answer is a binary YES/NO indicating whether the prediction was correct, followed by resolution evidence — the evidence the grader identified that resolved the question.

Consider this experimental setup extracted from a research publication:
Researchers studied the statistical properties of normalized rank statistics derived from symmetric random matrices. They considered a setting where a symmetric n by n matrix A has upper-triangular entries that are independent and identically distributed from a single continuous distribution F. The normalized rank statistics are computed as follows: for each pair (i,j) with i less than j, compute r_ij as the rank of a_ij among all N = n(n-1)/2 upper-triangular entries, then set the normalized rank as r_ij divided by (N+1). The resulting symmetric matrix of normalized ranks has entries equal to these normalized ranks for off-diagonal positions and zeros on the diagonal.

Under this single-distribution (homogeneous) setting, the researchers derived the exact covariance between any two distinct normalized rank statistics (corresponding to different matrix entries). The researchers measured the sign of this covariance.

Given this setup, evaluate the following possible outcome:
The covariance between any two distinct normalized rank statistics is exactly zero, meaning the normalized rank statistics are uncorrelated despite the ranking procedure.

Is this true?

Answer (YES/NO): NO